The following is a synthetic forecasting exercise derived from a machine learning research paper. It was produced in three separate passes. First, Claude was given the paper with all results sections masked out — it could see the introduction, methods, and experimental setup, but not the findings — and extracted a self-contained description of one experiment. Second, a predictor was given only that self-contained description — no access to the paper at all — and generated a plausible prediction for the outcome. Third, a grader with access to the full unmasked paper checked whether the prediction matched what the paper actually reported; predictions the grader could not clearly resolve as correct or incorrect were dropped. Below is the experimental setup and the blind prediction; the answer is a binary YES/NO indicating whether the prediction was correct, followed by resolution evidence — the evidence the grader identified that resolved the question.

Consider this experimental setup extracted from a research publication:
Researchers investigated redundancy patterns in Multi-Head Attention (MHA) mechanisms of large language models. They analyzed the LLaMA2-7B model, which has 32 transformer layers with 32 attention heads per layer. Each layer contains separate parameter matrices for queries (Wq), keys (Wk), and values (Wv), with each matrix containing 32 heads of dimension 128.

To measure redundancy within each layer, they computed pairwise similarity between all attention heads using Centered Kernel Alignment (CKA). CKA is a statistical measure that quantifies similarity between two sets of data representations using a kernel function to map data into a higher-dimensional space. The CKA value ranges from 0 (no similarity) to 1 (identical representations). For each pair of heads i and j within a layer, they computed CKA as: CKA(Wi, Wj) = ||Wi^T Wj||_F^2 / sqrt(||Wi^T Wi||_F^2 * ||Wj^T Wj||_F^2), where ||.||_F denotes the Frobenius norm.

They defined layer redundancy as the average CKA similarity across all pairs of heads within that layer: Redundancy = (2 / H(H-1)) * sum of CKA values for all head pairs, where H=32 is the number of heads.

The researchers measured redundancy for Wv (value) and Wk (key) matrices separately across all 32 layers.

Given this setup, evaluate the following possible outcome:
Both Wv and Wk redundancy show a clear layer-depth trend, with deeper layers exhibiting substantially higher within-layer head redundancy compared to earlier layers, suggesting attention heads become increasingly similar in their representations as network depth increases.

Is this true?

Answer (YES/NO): NO